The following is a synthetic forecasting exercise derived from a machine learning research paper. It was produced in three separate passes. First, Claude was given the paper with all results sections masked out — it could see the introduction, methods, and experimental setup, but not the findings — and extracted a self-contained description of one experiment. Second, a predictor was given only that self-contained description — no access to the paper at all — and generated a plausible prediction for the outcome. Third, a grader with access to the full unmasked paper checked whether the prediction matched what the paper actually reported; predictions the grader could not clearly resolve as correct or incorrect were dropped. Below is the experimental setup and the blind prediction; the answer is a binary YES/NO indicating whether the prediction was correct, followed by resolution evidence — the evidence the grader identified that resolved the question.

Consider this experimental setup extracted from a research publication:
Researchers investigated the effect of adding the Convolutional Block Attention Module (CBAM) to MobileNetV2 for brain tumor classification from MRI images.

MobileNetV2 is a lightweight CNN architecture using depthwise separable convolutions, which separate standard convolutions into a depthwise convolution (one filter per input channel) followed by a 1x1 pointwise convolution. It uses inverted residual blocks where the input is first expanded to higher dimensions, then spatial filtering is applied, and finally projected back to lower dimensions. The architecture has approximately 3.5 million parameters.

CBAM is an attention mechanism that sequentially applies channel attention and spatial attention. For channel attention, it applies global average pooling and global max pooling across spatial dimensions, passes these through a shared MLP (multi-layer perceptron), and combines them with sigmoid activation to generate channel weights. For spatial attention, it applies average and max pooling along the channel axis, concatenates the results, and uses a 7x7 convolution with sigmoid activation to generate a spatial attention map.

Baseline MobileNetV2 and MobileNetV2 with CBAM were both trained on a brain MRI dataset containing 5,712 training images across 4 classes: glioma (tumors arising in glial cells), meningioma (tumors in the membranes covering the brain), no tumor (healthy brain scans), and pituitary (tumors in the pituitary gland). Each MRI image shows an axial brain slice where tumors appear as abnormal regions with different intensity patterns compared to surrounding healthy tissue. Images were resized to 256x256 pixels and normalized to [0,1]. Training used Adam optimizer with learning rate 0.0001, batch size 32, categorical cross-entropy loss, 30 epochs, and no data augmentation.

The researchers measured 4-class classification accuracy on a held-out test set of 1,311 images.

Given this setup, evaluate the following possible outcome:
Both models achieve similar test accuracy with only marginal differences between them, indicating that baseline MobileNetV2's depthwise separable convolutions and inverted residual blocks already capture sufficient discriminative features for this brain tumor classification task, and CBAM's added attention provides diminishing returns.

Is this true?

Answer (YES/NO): NO